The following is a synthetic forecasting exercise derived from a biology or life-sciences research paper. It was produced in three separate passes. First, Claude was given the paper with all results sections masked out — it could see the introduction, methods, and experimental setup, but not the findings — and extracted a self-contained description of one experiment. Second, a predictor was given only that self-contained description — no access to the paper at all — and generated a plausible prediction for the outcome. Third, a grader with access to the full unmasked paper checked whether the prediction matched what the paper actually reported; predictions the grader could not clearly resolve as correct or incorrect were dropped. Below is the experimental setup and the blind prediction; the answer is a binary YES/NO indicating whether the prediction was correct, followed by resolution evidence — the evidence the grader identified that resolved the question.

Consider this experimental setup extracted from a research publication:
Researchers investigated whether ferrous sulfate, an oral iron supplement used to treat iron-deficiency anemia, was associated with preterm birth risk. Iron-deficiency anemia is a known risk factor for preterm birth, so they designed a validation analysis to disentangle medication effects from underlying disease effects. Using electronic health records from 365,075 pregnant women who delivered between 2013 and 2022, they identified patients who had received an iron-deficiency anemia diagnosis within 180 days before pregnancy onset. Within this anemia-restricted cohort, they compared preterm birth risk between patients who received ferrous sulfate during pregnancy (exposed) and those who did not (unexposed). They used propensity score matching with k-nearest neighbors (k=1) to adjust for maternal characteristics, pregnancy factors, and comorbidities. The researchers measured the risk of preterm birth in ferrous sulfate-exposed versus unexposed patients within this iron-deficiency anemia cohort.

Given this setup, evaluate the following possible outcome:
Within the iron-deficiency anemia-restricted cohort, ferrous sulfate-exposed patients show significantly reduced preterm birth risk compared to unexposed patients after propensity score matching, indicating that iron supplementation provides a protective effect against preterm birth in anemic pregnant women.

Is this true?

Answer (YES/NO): NO